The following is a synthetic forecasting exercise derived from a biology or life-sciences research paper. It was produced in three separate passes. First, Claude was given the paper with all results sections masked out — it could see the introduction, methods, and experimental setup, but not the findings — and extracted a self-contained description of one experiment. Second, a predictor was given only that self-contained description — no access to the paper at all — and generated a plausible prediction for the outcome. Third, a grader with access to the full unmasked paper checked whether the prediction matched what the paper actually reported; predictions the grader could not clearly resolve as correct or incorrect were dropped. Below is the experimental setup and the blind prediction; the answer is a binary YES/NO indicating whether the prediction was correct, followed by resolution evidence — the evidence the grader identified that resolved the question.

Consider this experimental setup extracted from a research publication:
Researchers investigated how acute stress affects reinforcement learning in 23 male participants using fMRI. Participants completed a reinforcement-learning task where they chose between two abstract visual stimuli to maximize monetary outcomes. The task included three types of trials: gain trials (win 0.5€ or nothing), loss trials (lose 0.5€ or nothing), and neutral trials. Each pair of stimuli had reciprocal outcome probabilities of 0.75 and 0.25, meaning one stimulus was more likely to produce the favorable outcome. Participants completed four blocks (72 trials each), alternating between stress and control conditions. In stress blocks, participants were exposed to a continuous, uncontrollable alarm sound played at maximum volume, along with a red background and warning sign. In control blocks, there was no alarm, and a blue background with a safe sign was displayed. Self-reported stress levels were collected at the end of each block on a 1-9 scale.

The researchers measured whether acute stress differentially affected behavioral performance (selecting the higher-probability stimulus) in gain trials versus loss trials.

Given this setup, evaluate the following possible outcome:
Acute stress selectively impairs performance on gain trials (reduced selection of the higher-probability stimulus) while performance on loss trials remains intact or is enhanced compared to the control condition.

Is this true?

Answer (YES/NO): YES